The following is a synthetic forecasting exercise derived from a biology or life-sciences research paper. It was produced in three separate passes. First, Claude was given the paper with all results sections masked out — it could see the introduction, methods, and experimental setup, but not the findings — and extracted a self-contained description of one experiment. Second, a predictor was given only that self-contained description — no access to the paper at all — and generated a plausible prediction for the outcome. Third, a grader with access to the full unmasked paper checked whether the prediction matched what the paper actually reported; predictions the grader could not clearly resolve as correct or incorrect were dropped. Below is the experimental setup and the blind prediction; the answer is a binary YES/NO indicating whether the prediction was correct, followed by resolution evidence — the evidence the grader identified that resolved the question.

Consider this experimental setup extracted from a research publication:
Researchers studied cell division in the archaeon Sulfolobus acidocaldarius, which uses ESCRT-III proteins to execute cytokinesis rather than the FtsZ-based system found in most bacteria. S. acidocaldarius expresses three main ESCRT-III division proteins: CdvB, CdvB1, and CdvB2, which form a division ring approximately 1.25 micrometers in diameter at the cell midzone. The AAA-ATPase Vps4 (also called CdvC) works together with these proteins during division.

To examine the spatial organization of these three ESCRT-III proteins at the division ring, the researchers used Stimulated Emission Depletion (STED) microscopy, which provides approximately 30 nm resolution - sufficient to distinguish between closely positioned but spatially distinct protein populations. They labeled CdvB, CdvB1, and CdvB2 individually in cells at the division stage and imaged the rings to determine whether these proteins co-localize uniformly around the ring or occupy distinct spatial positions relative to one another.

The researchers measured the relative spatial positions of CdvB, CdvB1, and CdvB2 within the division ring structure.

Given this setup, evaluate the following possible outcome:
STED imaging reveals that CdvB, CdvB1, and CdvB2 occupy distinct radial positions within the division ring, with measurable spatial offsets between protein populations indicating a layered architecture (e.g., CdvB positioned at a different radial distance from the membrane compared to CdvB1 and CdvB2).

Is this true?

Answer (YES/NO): YES